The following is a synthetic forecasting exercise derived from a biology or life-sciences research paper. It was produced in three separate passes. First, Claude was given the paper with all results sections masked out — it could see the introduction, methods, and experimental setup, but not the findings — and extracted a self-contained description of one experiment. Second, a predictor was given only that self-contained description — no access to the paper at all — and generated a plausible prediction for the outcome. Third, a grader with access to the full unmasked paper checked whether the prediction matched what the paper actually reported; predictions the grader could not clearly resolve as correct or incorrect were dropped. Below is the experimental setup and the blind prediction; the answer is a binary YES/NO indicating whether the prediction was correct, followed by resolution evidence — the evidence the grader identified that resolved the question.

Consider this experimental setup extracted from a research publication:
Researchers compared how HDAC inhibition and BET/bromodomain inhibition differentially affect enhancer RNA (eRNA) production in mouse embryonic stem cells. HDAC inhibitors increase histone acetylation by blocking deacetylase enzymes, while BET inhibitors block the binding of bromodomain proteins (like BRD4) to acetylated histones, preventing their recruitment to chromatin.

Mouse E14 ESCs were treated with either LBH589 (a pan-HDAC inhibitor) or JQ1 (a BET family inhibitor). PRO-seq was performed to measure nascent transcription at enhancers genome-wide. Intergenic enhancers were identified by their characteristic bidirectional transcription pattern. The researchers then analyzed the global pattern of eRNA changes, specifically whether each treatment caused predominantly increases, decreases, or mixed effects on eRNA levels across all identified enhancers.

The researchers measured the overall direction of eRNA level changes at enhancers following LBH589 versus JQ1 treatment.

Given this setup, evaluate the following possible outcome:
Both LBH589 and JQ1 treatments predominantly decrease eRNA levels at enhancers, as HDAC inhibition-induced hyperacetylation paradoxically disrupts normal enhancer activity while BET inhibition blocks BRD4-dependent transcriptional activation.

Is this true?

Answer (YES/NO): NO